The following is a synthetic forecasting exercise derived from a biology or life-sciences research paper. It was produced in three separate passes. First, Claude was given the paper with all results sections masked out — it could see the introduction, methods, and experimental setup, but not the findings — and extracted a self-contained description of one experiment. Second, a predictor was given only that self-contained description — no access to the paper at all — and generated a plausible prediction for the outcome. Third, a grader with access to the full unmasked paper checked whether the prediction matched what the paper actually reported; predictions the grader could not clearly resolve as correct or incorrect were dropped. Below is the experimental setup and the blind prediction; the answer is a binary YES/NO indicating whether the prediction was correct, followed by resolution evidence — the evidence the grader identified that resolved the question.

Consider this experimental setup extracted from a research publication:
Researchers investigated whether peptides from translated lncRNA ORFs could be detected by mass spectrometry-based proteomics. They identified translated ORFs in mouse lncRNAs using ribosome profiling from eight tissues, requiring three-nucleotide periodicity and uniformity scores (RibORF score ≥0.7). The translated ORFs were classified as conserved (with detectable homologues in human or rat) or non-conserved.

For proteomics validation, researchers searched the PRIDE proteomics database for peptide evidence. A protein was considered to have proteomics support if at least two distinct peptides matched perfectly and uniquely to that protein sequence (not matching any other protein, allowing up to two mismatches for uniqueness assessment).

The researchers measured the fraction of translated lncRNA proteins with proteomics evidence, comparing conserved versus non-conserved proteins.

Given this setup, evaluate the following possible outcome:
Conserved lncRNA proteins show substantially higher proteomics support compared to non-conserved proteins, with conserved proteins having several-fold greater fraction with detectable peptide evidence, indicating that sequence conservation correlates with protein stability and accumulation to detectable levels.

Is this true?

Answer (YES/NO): NO